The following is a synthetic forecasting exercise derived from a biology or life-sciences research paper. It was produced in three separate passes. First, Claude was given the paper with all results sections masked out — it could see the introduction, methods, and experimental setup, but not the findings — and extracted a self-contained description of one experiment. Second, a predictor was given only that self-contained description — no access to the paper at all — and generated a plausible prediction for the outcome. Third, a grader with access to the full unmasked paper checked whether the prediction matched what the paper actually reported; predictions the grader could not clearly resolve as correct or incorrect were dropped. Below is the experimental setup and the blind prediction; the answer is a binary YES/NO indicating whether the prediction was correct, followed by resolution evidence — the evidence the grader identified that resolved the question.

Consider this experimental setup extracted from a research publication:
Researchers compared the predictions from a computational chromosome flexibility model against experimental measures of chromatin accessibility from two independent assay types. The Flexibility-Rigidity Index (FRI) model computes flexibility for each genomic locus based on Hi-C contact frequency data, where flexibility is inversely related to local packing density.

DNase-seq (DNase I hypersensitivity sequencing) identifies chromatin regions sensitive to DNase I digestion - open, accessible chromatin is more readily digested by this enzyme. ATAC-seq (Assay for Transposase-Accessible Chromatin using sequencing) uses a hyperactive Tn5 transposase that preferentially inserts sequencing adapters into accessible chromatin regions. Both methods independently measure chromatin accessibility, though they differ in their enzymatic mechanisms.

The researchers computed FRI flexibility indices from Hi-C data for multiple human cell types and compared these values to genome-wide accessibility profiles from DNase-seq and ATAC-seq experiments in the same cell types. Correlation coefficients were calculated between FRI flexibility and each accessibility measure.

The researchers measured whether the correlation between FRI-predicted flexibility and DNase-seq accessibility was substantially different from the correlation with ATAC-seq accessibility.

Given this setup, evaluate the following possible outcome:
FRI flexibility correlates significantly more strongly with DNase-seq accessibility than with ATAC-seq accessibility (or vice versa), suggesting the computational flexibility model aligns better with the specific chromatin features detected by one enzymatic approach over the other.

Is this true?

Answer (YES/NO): YES